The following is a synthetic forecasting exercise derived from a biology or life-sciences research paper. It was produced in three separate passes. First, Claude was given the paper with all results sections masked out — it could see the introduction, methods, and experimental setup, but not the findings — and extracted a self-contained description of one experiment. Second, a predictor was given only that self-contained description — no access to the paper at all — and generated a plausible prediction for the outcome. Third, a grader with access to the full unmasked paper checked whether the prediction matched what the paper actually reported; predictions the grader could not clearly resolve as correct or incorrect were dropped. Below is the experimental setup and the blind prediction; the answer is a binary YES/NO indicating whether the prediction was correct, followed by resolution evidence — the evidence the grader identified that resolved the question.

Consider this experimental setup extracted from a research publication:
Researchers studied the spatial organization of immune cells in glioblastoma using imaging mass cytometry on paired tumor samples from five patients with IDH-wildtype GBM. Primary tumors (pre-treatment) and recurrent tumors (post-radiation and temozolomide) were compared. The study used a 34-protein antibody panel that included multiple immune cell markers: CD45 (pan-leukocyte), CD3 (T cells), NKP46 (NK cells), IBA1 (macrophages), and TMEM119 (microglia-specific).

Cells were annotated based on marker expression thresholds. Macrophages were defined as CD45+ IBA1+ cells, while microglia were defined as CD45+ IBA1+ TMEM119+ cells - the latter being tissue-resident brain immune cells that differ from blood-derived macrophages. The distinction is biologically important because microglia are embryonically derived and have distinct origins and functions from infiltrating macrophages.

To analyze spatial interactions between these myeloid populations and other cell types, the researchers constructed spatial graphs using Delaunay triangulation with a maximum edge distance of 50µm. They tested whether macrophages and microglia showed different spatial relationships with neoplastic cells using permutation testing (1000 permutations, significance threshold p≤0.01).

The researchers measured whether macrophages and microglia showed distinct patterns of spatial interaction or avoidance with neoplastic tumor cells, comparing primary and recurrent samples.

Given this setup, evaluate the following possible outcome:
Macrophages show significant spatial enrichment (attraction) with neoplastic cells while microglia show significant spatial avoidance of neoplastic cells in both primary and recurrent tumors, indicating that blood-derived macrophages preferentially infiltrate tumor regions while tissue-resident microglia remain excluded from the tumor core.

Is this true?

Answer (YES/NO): NO